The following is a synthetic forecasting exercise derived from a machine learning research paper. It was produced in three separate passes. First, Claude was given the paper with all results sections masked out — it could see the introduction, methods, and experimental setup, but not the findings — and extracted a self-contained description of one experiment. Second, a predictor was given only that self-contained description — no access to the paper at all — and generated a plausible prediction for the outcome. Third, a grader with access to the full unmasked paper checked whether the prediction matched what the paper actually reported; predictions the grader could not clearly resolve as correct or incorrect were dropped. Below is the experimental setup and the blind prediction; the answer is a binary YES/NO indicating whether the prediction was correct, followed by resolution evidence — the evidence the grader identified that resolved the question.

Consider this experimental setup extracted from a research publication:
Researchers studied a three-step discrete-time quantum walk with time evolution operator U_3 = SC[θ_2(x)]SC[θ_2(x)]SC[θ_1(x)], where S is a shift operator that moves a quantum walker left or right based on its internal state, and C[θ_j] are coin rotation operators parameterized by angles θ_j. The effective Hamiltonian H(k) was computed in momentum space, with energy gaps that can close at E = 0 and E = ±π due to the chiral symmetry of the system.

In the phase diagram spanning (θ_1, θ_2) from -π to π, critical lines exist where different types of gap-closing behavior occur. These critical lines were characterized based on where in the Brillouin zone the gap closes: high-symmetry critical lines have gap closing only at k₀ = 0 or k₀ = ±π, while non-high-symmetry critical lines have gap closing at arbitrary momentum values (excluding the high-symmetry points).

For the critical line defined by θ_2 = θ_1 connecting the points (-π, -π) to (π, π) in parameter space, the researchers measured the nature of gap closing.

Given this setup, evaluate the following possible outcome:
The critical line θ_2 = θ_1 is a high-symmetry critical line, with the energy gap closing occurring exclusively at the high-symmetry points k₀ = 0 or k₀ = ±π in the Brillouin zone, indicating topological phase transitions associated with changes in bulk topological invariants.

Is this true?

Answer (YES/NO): NO